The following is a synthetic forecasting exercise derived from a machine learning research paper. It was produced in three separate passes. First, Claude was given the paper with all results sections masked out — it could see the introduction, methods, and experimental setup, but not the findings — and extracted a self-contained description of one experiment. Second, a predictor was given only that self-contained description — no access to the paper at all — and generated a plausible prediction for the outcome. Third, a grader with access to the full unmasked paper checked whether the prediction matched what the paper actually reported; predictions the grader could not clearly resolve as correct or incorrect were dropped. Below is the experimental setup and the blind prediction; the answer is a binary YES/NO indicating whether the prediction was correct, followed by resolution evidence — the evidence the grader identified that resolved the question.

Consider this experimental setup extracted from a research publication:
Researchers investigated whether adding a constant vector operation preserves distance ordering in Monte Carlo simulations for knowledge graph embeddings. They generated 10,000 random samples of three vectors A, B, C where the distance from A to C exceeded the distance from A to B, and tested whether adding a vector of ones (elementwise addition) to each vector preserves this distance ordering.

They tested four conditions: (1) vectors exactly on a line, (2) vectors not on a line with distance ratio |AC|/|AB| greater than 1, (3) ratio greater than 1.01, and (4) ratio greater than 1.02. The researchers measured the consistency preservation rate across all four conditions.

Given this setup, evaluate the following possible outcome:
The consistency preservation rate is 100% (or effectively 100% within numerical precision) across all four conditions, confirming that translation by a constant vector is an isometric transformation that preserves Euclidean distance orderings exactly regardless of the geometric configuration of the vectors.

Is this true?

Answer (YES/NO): YES